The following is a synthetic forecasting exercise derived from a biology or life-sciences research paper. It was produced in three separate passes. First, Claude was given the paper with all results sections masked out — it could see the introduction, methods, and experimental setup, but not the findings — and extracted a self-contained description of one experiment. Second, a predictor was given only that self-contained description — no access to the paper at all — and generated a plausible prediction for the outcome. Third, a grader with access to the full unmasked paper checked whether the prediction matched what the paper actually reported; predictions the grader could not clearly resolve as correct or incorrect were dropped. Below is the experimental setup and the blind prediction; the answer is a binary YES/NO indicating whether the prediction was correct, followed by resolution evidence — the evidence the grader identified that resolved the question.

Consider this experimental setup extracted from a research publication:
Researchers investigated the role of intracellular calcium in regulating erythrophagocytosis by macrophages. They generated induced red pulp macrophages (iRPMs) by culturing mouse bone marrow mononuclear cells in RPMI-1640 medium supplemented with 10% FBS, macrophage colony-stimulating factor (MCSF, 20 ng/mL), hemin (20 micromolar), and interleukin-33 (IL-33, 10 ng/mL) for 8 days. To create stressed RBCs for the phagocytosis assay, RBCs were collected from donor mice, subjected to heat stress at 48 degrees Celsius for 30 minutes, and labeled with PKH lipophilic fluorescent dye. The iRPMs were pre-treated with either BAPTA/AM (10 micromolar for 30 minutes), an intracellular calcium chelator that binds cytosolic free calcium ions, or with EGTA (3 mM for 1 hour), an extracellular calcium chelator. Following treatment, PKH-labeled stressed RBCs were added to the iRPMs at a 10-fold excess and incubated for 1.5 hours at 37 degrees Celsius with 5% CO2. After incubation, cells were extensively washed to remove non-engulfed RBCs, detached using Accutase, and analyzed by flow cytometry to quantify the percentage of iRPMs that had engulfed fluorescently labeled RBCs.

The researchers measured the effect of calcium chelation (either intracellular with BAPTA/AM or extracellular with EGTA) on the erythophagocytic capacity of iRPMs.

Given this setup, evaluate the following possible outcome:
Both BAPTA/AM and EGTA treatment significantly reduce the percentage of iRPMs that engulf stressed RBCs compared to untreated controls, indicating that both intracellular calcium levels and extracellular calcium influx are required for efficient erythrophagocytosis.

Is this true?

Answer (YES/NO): YES